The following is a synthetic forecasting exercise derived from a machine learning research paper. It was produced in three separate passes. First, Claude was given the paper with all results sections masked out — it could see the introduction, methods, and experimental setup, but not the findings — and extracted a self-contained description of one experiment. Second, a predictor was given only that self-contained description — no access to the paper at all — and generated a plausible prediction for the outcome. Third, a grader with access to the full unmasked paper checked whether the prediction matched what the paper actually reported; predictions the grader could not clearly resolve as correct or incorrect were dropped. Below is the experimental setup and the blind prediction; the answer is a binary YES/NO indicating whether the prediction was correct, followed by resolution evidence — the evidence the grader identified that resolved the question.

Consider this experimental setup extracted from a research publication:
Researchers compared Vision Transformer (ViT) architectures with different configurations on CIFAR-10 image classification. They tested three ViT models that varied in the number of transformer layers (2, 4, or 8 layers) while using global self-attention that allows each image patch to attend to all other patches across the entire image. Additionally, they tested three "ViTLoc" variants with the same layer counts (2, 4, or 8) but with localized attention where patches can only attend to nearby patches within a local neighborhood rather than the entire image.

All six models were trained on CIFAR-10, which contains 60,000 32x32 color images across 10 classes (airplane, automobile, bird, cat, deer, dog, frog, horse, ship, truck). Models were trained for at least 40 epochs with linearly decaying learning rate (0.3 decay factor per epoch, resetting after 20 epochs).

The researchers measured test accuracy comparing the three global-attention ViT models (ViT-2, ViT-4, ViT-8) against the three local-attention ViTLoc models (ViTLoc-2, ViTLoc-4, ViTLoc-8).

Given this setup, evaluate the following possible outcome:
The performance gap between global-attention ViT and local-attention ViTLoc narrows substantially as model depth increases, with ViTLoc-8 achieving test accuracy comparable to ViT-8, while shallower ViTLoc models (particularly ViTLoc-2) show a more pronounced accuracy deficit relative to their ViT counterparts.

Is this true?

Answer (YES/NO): NO